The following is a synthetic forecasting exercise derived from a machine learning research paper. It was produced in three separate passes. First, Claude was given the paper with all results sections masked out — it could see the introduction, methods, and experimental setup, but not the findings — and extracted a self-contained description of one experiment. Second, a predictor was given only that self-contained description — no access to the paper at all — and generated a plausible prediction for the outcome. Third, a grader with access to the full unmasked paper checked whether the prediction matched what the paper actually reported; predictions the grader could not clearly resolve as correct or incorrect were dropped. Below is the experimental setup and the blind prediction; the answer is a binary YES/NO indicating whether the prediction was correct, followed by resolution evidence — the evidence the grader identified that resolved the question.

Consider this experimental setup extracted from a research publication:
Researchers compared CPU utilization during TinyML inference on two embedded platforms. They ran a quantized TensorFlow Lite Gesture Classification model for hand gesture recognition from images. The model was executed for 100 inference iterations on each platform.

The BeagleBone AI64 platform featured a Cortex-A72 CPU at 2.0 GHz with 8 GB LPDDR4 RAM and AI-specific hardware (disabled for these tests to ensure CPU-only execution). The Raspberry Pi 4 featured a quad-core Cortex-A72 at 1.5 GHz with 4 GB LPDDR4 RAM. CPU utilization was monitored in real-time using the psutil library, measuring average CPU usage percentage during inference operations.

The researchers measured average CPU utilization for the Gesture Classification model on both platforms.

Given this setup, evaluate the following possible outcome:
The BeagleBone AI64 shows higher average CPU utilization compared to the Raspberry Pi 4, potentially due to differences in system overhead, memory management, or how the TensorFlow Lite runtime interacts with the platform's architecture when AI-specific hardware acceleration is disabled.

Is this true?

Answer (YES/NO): YES